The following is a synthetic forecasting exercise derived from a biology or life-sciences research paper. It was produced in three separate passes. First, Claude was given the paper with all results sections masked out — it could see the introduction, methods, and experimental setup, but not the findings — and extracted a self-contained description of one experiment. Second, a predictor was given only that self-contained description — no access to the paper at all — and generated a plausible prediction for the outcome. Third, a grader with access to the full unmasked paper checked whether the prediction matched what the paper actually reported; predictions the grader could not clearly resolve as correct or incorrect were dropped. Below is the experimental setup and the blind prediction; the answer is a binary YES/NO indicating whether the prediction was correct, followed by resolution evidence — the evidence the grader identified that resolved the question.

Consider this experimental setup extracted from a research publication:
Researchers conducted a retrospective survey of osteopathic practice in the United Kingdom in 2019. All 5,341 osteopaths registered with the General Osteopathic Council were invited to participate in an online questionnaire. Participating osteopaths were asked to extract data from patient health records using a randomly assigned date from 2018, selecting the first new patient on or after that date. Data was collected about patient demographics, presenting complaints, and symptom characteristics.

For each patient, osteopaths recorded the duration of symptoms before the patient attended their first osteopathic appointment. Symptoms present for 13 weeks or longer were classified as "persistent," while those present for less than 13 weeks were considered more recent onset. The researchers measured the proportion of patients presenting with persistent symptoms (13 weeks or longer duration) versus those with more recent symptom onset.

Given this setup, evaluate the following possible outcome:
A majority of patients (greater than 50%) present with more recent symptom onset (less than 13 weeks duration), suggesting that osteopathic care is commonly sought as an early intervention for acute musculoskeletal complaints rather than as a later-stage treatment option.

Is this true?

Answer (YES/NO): NO